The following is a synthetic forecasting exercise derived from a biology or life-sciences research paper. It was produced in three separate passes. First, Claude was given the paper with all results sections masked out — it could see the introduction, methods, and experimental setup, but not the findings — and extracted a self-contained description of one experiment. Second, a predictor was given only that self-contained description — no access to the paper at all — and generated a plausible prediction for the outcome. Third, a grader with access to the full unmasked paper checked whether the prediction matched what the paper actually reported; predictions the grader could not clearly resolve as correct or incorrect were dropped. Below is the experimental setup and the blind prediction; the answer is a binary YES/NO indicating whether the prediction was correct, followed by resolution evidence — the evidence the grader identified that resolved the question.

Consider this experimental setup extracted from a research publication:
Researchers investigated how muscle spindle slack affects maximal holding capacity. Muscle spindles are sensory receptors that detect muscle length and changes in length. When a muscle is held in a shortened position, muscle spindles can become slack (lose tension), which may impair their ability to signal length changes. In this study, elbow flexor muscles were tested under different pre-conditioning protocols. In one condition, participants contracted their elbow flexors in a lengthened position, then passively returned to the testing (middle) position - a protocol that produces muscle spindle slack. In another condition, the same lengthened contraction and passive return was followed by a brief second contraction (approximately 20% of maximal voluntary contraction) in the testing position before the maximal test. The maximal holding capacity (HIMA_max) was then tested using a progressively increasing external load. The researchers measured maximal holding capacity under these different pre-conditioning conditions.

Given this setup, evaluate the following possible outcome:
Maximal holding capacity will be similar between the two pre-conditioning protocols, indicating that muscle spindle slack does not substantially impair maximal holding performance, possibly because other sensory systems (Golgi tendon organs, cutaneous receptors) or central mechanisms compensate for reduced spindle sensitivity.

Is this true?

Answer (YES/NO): NO